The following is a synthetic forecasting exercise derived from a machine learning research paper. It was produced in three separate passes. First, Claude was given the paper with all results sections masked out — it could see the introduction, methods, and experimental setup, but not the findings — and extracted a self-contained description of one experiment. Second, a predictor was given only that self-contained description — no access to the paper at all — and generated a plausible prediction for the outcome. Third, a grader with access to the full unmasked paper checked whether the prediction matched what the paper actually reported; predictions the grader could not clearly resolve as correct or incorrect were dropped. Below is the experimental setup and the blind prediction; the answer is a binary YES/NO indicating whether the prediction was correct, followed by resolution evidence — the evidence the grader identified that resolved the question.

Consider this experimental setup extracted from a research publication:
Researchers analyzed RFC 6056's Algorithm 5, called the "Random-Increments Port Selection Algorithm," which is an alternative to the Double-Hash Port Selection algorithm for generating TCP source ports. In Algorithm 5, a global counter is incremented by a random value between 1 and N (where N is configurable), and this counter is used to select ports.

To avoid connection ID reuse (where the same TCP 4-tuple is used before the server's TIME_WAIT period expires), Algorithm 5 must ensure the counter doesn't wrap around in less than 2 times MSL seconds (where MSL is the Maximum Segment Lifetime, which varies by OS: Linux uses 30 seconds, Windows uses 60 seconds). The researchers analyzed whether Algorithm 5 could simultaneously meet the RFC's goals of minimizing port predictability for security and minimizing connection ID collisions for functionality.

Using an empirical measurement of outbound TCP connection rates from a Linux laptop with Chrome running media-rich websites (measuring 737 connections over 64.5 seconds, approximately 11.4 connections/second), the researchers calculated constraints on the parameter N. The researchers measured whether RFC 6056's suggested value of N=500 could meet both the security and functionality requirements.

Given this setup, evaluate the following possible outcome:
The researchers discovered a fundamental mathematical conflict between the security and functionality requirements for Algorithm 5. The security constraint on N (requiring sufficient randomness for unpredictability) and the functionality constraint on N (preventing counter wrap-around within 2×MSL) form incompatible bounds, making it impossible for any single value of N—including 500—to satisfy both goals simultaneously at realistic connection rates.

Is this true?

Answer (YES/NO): YES